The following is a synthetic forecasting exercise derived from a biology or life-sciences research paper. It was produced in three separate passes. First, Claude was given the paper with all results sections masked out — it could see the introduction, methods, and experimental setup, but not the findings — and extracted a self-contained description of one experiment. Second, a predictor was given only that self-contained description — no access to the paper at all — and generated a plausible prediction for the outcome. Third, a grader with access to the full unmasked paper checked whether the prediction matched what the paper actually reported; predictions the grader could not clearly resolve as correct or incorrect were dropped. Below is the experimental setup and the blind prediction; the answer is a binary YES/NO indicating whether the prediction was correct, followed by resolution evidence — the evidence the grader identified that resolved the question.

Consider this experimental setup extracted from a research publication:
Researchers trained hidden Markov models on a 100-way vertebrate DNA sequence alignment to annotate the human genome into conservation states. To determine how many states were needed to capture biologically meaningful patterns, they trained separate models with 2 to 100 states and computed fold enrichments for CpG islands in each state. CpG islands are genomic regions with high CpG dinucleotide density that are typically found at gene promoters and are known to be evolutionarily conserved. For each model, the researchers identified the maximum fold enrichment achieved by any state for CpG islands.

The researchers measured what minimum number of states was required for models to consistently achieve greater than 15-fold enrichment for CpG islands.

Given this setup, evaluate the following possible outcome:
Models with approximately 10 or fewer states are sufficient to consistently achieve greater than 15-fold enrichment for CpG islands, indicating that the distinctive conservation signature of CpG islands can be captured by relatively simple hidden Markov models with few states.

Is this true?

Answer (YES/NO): NO